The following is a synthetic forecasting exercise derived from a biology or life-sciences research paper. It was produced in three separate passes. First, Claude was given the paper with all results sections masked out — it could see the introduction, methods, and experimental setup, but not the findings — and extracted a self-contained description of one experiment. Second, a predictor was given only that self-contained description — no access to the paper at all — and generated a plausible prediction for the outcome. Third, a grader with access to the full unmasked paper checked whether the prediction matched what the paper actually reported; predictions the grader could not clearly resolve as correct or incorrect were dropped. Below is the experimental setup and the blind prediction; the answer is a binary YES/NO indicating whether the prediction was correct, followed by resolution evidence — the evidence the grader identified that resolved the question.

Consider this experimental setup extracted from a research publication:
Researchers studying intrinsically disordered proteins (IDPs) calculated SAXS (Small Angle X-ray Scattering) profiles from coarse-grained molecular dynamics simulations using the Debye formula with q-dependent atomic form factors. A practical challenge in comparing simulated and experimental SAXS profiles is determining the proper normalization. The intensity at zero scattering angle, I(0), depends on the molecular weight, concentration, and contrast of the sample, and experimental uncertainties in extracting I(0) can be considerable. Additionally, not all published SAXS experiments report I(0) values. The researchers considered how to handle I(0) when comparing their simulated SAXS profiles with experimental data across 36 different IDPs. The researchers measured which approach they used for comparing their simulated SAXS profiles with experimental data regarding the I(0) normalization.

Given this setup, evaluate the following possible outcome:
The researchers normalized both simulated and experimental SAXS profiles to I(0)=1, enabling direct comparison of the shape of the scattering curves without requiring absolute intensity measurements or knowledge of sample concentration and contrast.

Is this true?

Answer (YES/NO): NO